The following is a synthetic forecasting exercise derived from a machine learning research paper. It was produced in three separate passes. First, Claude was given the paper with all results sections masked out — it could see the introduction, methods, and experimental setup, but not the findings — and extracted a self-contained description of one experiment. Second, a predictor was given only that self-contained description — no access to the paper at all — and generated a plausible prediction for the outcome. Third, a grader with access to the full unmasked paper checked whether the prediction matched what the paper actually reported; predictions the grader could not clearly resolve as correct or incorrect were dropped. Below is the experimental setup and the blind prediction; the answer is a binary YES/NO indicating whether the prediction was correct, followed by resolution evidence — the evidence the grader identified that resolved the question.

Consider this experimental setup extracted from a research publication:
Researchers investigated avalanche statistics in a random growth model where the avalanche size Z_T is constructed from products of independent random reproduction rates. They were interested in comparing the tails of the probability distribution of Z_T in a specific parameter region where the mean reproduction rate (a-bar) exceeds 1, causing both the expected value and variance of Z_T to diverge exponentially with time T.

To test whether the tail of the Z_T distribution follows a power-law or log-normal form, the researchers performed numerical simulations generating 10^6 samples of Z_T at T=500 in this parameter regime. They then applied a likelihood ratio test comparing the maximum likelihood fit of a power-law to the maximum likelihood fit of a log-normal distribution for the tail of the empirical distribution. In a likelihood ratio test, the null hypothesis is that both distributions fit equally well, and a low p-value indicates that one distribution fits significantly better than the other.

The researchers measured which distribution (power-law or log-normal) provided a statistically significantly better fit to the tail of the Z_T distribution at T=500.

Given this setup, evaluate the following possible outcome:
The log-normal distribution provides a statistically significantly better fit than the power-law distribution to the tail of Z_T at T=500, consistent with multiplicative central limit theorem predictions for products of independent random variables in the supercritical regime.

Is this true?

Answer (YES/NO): YES